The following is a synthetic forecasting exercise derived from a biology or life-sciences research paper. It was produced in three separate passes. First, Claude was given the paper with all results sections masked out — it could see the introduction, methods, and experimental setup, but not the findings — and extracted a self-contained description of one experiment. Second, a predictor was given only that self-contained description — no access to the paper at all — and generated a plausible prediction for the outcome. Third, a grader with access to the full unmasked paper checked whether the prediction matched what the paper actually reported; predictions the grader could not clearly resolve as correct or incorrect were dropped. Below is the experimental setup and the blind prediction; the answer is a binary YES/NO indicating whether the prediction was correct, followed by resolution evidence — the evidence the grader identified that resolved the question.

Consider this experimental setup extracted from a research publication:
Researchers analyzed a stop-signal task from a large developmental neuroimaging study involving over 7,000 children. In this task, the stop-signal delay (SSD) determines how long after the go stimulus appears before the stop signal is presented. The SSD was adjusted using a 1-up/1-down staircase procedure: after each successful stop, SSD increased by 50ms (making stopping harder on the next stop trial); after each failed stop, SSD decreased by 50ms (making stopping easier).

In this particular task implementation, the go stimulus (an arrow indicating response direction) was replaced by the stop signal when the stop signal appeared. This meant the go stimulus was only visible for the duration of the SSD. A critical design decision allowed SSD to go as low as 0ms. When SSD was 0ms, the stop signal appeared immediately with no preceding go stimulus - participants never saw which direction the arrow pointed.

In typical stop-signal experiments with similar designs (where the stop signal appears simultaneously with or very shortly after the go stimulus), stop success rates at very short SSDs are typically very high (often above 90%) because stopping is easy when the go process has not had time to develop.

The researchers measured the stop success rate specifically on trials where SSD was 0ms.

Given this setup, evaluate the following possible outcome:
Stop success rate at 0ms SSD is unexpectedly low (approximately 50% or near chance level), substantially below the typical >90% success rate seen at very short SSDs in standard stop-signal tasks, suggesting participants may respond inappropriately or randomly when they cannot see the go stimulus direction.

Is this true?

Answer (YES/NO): NO